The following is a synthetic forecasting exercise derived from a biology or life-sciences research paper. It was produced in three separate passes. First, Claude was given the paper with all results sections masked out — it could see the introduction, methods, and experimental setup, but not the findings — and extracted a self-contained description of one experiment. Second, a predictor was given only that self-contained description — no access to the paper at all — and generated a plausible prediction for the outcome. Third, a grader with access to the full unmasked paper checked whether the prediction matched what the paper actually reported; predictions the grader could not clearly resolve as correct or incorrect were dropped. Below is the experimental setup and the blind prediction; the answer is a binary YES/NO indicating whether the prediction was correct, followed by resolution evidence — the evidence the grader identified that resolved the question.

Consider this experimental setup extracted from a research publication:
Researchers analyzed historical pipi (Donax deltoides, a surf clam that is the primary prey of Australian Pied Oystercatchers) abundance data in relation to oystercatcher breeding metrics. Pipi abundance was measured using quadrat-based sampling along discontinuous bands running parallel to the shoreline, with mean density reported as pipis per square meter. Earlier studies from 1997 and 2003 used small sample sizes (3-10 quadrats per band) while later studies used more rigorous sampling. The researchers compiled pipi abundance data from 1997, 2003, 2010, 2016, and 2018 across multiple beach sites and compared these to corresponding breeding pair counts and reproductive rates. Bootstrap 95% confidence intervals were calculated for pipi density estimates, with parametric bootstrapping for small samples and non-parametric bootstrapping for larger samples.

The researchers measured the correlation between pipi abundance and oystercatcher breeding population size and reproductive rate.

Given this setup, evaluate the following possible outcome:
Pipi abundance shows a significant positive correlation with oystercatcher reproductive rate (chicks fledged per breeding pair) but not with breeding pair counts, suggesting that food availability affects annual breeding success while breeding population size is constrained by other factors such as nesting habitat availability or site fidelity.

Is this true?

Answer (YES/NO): NO